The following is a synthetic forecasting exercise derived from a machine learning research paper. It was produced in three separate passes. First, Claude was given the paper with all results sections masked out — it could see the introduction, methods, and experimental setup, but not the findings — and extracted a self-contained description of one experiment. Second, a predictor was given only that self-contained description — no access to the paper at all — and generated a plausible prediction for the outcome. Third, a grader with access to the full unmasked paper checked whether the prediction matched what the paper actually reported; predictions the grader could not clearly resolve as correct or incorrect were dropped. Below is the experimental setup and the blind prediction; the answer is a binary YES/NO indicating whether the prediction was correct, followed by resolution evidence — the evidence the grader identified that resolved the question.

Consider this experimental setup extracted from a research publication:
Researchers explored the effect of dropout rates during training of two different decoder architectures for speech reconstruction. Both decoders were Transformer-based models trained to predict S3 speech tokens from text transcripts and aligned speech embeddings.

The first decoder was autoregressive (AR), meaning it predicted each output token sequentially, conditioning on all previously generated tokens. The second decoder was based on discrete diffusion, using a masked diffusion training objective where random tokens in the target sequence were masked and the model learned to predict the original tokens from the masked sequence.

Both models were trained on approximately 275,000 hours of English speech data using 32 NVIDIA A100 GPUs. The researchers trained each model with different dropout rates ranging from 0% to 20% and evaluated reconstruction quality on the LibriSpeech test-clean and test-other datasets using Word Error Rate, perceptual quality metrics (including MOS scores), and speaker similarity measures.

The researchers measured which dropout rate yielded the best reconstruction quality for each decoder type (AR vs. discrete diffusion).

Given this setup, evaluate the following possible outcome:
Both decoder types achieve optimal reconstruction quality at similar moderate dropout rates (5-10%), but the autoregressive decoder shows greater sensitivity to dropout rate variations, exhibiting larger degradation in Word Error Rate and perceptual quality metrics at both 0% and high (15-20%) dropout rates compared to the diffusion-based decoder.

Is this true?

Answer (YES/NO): NO